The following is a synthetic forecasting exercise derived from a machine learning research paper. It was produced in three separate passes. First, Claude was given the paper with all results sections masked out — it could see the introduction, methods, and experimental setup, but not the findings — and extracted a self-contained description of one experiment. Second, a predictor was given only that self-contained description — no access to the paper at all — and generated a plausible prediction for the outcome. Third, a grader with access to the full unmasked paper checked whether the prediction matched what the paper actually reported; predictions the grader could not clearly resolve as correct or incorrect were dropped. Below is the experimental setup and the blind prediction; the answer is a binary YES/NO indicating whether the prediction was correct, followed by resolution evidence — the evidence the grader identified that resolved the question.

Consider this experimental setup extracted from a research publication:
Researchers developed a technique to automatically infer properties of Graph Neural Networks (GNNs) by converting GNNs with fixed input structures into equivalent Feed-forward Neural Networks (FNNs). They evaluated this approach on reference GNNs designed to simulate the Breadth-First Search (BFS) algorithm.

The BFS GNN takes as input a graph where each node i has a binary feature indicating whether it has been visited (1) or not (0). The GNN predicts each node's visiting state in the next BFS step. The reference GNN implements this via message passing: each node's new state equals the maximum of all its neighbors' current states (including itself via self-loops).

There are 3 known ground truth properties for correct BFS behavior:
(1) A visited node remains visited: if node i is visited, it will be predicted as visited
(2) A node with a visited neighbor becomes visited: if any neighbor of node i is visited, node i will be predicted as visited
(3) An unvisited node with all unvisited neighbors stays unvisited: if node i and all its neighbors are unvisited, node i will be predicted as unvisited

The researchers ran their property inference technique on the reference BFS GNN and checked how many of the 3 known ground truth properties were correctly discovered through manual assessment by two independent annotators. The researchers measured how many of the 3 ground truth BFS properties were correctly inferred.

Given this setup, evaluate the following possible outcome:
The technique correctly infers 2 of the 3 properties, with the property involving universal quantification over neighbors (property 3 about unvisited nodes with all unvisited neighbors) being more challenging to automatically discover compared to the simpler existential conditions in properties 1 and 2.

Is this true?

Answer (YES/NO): NO